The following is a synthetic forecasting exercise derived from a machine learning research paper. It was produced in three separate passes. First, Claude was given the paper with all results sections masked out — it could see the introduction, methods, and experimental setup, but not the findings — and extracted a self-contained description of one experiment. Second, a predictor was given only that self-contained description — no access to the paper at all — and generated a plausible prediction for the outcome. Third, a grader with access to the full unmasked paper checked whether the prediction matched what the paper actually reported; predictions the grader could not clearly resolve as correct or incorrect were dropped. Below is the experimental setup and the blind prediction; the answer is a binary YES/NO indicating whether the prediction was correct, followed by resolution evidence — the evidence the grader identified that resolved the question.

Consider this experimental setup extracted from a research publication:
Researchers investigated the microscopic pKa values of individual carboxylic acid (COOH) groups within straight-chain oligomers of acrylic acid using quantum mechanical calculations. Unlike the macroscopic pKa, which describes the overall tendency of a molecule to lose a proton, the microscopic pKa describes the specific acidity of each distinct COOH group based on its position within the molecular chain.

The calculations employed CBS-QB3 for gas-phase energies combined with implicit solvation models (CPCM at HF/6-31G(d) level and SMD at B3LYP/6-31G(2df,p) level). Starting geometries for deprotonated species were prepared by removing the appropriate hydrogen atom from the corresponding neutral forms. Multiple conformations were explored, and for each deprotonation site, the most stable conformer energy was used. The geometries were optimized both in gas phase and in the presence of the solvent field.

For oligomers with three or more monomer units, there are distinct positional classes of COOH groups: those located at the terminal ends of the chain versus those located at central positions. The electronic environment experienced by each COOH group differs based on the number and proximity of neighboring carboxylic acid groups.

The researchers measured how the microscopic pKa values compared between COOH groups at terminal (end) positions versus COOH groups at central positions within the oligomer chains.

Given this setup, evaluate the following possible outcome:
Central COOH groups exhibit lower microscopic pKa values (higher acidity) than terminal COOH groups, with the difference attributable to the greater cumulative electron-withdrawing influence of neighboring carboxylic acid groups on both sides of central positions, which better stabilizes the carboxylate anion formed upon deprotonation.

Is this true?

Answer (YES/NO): NO